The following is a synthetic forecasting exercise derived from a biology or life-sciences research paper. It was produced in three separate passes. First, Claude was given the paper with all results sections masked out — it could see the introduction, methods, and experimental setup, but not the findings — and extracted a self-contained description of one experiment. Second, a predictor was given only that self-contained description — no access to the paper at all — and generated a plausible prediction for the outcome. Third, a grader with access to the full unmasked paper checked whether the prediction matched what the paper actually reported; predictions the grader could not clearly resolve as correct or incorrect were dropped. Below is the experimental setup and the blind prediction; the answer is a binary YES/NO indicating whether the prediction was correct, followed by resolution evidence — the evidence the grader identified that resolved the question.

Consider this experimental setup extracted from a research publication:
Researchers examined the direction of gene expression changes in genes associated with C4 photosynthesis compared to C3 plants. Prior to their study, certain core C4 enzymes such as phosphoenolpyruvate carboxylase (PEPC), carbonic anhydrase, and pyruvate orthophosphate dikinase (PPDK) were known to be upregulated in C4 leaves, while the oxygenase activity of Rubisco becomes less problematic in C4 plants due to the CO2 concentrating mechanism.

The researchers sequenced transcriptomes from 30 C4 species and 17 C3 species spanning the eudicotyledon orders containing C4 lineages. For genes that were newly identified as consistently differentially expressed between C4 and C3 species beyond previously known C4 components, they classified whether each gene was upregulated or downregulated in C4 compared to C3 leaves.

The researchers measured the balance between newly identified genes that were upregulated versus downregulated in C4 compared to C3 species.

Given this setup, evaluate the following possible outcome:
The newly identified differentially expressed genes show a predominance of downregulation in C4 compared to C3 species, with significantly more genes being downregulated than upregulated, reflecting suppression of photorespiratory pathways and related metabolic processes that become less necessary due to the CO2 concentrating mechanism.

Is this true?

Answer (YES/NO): NO